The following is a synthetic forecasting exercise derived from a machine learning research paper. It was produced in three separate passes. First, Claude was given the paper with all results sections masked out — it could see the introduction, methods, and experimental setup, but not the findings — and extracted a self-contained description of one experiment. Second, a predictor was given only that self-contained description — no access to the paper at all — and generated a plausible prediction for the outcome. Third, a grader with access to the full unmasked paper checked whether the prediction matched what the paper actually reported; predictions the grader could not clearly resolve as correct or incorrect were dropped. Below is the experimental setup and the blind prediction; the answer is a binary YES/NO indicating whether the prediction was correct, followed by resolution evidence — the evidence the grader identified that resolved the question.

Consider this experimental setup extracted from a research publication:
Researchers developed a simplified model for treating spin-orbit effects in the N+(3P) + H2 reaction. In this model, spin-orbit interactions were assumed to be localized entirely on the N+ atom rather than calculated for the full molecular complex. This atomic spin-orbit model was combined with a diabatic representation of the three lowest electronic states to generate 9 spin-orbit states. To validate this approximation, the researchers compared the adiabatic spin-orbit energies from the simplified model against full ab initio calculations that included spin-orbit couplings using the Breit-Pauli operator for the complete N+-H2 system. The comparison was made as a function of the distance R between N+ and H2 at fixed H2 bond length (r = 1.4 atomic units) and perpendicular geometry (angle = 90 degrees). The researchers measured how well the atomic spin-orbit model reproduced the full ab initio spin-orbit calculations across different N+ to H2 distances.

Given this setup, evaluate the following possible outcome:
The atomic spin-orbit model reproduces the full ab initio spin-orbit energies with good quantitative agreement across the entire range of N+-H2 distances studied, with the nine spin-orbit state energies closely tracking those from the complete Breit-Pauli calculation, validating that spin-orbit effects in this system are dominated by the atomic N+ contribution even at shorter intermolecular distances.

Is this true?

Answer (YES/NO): NO